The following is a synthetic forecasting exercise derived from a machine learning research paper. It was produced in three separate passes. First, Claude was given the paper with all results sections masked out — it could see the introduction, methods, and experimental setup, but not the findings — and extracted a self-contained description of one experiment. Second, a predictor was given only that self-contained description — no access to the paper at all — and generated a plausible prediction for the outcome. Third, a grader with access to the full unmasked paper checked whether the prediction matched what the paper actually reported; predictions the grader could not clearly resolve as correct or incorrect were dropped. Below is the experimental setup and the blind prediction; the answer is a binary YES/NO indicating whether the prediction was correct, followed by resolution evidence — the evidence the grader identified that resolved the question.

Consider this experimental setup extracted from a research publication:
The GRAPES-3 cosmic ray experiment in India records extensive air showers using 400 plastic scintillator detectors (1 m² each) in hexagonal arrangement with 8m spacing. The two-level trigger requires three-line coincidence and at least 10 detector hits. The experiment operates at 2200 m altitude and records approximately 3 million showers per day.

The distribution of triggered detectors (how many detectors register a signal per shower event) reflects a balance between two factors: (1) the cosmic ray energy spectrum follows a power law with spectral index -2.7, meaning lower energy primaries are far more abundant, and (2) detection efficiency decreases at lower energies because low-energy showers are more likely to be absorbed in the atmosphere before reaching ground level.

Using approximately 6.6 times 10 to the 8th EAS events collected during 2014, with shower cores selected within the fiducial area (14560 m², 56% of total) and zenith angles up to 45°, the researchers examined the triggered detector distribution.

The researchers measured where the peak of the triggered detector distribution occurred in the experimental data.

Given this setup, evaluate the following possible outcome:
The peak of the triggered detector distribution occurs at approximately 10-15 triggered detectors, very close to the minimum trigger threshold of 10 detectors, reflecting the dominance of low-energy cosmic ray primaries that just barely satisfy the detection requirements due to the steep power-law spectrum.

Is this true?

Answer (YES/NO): YES